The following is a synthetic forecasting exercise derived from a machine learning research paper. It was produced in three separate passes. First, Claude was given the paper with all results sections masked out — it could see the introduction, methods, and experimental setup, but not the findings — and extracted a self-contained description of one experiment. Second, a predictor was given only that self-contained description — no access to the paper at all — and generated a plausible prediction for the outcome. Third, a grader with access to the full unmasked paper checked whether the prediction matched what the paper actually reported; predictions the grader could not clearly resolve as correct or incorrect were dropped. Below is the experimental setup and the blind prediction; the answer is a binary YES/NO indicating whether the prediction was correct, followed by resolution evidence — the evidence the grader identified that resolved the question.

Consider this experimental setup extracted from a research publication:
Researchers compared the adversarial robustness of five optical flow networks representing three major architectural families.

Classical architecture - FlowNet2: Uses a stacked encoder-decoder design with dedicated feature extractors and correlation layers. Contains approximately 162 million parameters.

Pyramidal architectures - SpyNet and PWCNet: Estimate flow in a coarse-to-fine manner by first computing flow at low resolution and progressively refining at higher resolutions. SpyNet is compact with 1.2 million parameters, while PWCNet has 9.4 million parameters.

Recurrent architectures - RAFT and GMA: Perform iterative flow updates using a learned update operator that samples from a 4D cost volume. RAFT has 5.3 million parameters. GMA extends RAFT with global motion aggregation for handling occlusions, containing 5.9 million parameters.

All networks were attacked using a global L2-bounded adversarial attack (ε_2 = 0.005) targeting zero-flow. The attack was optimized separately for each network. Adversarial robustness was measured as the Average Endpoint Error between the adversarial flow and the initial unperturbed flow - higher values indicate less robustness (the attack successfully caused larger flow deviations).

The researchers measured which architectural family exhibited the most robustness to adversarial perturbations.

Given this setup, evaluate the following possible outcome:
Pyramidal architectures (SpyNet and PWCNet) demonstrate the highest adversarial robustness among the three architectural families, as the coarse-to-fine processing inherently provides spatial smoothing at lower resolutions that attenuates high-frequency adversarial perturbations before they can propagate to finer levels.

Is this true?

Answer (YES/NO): NO